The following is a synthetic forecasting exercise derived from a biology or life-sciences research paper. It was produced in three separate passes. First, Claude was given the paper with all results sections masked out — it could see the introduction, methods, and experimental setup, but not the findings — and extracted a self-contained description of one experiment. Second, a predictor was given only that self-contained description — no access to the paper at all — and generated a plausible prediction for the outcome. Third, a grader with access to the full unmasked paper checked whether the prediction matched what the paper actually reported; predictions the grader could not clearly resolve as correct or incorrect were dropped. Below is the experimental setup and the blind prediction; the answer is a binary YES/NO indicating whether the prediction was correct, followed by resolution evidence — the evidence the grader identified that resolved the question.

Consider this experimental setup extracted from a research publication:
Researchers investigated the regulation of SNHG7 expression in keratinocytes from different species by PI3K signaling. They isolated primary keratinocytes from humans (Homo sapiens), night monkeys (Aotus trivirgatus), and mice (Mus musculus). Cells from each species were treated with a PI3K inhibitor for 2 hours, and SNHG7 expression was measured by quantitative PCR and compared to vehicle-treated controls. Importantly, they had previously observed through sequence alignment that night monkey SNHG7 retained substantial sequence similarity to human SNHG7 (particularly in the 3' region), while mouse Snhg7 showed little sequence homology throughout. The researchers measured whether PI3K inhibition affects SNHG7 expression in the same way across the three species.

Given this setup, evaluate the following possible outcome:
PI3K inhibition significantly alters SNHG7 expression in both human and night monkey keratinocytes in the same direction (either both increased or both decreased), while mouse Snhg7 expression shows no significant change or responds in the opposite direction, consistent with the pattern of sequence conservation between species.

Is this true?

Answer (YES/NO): YES